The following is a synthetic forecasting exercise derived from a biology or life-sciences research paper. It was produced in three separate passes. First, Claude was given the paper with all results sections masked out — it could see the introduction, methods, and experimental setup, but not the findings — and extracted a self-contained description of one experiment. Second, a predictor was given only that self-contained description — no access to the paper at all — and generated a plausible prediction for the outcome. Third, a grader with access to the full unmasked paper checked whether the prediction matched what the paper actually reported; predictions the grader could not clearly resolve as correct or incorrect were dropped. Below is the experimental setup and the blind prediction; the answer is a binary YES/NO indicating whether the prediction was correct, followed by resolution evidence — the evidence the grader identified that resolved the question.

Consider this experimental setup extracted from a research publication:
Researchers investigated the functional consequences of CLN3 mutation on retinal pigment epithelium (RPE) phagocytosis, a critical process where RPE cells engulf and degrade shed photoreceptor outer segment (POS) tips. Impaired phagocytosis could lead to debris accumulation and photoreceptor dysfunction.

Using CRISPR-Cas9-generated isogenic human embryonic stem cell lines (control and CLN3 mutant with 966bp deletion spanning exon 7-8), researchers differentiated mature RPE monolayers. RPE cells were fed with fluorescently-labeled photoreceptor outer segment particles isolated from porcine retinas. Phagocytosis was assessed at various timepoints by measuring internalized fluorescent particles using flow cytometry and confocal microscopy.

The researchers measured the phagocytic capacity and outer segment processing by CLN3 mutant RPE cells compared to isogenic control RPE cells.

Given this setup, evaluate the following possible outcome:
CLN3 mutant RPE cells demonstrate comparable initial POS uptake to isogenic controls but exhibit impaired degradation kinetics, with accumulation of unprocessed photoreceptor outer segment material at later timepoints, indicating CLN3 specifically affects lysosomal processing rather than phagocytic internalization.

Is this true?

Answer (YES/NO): NO